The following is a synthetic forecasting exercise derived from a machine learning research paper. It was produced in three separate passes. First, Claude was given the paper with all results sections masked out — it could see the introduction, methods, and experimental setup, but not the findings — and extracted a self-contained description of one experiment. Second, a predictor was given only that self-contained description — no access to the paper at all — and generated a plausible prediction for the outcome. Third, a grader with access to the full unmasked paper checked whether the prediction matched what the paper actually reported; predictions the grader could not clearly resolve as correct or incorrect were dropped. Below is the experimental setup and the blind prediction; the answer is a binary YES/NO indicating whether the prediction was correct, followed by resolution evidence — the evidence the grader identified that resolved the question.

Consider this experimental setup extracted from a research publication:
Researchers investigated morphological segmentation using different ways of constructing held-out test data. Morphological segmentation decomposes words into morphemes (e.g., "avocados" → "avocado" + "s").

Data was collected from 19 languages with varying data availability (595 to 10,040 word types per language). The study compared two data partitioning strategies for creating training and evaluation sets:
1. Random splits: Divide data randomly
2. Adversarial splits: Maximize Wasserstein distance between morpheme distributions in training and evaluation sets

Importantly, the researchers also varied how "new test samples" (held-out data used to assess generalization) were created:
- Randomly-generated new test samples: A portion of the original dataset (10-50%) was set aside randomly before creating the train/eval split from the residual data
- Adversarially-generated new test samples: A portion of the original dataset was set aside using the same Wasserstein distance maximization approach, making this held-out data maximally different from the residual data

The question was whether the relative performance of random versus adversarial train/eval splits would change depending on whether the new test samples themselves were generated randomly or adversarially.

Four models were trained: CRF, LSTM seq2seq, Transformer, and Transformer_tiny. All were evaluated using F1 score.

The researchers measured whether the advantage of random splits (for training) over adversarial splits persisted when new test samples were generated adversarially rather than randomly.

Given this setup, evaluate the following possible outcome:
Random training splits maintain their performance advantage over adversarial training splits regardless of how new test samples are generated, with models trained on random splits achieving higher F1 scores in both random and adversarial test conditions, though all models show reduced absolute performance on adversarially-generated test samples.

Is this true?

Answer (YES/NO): YES